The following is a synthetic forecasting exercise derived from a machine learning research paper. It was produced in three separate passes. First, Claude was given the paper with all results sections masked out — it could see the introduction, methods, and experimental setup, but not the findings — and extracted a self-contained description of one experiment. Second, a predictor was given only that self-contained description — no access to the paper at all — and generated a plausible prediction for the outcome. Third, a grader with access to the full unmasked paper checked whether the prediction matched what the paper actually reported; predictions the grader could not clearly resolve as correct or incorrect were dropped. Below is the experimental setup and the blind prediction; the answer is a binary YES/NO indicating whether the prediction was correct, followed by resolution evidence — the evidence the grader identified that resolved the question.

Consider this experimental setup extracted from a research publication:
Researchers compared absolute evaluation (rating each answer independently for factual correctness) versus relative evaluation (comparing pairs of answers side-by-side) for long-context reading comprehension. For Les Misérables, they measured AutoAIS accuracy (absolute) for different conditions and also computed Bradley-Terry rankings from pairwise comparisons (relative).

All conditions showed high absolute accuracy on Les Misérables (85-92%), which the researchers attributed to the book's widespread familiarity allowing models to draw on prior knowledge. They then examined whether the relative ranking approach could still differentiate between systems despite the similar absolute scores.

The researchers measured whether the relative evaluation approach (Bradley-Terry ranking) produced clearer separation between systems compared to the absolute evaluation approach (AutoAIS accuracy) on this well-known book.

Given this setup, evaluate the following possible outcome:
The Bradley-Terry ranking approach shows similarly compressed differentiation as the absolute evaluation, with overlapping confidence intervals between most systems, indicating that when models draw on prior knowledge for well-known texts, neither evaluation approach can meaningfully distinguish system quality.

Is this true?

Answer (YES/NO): NO